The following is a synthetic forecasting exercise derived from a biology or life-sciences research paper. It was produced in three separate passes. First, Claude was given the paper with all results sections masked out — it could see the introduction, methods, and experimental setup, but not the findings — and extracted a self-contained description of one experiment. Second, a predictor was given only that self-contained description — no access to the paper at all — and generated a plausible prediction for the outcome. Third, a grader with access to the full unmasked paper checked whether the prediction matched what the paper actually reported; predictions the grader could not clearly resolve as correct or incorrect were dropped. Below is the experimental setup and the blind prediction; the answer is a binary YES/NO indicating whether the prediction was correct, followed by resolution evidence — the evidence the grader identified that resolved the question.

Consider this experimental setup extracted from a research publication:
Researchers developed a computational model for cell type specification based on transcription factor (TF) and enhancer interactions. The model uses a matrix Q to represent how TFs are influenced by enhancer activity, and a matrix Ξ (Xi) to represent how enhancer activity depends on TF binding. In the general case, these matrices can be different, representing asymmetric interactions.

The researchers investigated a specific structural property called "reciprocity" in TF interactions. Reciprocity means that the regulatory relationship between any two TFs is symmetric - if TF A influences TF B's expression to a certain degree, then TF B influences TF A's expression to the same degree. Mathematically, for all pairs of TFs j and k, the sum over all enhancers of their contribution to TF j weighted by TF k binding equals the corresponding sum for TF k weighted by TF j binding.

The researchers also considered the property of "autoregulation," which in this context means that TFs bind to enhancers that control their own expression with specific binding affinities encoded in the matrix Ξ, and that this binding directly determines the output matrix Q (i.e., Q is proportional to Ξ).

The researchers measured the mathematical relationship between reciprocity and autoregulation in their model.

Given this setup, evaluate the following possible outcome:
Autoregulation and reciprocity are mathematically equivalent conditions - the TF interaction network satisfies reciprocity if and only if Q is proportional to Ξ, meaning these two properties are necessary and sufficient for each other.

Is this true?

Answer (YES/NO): YES